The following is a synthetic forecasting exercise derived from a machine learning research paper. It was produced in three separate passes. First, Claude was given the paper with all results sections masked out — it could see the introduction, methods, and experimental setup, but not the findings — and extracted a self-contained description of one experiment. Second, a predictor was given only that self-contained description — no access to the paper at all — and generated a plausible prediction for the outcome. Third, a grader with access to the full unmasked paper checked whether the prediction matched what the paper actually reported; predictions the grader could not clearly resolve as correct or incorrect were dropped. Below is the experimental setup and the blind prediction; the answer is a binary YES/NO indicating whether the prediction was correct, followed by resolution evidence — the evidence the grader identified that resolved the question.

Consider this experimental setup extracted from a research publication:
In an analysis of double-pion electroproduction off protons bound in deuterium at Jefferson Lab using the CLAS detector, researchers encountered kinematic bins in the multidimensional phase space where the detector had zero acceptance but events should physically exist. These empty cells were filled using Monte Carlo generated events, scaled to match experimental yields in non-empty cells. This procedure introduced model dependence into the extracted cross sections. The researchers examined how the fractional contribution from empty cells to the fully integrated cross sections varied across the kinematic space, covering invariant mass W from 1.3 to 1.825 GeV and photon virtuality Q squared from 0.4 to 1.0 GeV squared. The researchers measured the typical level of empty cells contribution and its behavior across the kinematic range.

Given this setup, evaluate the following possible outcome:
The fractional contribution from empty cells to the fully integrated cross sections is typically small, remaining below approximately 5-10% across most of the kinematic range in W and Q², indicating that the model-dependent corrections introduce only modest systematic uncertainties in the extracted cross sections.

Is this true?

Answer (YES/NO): NO